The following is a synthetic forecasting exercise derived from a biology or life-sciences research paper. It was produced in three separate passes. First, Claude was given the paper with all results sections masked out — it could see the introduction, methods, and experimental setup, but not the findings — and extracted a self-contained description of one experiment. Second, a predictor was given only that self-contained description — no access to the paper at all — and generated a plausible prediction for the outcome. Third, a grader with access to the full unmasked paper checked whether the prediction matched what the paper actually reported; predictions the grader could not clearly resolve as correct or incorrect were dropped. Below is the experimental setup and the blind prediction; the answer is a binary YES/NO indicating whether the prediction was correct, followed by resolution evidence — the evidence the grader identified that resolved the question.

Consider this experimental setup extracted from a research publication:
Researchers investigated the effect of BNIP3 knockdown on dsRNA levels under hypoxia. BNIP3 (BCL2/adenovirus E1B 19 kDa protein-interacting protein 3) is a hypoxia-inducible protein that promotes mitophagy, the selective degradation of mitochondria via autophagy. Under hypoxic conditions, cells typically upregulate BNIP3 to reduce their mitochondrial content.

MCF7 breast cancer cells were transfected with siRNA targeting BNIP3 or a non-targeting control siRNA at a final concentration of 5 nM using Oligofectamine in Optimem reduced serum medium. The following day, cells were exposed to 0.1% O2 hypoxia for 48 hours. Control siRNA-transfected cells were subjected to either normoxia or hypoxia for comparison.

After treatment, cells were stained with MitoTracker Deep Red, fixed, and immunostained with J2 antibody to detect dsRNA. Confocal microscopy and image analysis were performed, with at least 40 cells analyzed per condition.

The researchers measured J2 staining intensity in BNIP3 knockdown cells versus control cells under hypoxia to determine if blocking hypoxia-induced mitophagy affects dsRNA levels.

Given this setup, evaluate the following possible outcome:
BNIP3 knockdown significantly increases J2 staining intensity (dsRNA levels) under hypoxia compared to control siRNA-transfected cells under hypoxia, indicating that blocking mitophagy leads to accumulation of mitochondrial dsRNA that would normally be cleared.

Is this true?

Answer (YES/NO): NO